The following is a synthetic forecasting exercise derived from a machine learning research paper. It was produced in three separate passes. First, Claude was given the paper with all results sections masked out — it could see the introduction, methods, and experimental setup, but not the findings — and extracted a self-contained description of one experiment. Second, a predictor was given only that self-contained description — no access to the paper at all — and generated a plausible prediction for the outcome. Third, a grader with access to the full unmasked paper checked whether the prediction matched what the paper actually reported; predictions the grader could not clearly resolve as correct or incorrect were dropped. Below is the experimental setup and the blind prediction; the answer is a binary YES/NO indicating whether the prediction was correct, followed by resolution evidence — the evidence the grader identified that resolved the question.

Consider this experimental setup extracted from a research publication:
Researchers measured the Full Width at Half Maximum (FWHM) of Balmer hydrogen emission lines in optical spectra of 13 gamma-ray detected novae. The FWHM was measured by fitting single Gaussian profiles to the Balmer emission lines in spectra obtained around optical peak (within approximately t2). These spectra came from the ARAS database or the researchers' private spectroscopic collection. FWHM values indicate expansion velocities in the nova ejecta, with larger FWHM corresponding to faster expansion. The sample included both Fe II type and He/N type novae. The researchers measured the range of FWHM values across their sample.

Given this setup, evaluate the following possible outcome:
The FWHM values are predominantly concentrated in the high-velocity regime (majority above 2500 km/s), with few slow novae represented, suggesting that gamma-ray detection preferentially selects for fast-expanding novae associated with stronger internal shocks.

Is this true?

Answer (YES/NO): NO